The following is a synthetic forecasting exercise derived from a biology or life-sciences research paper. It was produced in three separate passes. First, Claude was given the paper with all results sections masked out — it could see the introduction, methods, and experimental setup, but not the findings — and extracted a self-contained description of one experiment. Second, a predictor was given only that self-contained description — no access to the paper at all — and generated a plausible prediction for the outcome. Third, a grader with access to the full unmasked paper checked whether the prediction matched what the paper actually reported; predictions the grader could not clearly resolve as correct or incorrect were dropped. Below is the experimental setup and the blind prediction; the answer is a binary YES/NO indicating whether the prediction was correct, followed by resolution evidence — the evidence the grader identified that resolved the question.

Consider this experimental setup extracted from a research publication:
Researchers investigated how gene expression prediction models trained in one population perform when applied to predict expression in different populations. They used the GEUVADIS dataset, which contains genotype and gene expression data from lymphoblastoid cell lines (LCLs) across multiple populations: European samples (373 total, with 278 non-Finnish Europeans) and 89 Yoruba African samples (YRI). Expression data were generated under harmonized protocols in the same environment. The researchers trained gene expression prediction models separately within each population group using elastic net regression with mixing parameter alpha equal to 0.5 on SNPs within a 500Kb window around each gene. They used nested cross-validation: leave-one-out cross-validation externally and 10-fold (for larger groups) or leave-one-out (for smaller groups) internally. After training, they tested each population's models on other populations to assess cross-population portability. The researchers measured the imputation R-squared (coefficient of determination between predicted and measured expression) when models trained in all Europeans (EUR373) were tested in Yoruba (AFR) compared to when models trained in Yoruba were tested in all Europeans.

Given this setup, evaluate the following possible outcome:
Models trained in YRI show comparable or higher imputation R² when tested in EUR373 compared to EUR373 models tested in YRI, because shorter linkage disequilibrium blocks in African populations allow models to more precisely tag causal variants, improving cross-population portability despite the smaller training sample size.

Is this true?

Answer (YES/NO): NO